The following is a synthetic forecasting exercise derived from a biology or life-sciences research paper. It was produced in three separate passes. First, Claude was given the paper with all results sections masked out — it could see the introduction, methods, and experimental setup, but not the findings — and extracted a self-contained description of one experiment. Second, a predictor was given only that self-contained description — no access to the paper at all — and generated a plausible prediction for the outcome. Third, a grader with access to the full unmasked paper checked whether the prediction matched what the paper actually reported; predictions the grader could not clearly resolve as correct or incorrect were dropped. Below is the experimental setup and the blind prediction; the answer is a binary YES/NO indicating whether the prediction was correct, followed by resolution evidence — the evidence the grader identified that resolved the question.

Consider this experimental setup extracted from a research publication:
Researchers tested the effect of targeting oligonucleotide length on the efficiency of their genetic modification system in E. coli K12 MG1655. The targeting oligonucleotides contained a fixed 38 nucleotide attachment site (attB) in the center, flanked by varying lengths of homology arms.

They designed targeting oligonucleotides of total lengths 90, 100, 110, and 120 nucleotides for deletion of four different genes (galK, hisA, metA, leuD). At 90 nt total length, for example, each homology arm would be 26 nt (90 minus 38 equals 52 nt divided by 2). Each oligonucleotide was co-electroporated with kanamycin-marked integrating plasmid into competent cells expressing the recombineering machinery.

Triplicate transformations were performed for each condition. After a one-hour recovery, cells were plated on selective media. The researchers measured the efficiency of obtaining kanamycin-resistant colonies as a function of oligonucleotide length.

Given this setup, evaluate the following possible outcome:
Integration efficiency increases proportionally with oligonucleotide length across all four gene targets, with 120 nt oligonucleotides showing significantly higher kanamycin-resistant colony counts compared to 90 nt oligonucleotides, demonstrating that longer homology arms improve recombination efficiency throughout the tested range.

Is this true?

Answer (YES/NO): NO